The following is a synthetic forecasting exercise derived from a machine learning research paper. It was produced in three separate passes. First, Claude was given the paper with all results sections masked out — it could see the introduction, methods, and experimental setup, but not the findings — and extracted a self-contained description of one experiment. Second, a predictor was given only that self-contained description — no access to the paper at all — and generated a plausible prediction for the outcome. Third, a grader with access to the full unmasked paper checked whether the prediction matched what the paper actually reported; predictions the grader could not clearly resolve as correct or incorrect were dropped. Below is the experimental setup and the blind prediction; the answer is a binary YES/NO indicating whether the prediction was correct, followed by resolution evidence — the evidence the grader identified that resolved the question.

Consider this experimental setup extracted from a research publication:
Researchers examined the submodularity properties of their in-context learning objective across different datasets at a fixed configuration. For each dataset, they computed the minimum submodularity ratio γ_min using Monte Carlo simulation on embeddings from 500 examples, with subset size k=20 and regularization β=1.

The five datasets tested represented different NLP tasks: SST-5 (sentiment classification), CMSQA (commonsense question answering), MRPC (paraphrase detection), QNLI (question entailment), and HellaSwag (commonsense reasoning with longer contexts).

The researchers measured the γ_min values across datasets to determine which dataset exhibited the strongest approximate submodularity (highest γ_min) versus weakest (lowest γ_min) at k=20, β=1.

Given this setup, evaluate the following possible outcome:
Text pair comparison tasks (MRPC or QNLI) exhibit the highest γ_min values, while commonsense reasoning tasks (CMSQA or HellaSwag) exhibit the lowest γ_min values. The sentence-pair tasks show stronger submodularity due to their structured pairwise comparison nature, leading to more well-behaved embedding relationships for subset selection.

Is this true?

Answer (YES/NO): NO